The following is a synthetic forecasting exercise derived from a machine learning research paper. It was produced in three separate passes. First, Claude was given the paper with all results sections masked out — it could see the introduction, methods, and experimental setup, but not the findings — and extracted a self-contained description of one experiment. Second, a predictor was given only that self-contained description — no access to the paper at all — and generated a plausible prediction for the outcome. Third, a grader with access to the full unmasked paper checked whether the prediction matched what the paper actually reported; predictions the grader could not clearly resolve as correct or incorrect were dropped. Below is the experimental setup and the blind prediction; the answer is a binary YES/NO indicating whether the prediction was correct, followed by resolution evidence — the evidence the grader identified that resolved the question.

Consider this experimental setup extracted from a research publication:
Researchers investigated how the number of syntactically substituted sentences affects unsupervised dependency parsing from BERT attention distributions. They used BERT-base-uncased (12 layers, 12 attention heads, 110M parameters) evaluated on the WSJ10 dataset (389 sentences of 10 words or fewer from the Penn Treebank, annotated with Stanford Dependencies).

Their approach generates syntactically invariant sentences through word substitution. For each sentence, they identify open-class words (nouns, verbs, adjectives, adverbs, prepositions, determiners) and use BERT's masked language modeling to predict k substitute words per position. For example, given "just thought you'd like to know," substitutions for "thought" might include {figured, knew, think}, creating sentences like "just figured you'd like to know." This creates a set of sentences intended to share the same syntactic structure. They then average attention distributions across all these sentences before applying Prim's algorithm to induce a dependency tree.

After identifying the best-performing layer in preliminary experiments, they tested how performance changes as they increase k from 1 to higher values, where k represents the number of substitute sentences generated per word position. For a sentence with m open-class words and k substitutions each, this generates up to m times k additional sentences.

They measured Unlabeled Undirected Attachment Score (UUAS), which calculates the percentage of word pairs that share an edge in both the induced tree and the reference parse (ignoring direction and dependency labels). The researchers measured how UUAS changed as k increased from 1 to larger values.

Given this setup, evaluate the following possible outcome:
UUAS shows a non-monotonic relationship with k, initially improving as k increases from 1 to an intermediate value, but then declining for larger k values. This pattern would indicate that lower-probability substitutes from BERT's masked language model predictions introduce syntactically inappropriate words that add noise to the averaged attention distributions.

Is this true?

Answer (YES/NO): NO